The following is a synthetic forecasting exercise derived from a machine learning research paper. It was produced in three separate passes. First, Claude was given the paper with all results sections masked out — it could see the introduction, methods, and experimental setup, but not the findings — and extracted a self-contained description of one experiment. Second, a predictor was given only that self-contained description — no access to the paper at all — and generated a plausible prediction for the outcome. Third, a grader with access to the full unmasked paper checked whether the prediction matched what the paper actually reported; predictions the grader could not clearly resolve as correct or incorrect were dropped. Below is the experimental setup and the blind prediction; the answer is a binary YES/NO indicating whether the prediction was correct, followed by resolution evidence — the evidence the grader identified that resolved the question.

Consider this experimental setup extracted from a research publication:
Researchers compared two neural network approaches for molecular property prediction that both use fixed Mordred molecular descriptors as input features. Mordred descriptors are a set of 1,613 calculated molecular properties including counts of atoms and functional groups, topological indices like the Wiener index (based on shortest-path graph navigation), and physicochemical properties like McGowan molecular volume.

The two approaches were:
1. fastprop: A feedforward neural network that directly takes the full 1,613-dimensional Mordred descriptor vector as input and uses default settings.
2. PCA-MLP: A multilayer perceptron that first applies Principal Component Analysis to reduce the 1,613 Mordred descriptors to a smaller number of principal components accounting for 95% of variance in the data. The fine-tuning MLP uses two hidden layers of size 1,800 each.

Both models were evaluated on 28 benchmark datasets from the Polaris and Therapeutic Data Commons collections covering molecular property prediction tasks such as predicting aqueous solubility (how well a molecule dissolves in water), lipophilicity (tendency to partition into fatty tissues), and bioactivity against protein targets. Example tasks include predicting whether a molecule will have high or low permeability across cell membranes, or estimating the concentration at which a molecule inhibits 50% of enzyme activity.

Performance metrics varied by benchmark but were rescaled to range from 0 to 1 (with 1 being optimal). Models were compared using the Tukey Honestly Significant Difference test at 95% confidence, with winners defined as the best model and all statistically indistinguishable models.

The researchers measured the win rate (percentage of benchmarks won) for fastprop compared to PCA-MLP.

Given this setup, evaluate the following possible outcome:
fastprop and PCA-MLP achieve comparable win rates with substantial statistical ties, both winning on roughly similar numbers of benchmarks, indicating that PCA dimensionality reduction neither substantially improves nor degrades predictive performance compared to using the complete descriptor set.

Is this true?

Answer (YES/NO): YES